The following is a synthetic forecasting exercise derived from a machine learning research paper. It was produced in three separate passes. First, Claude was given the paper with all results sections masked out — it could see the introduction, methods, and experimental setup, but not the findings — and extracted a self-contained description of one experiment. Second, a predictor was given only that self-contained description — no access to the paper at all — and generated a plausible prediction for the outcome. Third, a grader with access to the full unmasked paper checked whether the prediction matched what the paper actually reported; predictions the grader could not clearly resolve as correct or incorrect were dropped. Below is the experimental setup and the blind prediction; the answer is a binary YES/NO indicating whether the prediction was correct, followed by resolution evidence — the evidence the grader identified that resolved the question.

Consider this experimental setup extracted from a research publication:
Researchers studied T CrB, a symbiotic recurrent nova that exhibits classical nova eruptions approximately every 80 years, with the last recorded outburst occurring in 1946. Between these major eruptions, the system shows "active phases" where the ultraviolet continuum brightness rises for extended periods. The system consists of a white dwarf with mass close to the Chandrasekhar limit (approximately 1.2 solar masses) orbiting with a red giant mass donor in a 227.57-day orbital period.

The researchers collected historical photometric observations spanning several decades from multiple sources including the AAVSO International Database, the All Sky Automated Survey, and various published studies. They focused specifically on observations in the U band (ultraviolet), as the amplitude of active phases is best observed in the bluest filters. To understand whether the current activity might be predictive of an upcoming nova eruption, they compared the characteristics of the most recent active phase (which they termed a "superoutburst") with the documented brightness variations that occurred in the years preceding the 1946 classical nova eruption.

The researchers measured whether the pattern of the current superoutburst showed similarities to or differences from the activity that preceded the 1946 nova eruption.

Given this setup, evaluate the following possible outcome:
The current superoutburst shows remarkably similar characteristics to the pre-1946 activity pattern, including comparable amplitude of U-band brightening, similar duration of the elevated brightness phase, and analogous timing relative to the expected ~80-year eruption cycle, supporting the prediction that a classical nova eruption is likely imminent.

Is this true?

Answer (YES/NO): NO